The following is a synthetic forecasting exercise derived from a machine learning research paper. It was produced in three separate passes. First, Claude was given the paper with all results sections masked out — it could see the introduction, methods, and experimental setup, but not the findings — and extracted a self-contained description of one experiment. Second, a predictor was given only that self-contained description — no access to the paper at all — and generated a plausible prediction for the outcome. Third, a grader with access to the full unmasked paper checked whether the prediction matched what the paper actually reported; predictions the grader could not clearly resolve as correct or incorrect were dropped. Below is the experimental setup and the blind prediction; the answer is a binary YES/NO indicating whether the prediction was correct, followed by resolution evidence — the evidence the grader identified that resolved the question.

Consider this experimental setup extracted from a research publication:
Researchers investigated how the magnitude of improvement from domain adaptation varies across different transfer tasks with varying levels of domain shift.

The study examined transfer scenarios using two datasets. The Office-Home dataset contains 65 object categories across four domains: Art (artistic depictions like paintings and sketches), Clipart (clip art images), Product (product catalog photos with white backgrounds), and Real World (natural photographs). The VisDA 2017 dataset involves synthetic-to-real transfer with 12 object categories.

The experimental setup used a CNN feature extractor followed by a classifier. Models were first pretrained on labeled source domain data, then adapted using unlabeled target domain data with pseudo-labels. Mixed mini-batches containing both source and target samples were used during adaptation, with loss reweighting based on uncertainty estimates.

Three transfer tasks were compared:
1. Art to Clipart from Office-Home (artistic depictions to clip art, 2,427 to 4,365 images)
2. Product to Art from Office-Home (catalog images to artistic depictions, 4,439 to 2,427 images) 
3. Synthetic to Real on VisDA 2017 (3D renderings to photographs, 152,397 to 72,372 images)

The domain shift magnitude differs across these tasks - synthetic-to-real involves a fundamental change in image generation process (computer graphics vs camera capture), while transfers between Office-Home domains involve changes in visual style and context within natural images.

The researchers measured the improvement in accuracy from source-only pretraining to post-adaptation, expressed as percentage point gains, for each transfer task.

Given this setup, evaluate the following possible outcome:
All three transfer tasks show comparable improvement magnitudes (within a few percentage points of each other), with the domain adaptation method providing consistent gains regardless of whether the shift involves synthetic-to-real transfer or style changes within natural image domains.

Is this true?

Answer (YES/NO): NO